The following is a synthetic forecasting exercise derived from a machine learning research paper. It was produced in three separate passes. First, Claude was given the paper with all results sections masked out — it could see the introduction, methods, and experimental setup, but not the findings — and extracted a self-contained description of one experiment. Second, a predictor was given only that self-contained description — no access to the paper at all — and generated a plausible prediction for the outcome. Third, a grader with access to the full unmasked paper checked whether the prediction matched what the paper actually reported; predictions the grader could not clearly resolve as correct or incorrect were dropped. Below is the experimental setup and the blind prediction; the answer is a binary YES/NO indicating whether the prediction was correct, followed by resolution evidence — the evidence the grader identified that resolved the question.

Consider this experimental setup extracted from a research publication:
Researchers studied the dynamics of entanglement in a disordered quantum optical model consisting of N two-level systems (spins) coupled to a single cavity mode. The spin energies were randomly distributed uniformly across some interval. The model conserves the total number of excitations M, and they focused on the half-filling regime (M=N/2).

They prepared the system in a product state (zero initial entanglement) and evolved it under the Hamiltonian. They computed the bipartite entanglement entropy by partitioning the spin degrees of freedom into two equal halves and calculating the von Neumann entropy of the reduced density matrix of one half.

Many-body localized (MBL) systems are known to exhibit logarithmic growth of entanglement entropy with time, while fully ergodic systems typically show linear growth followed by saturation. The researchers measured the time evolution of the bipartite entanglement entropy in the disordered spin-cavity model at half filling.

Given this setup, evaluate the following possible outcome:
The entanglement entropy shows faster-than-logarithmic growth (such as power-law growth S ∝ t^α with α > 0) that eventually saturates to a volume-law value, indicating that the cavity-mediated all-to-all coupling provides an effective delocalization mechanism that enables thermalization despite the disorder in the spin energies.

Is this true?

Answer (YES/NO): NO